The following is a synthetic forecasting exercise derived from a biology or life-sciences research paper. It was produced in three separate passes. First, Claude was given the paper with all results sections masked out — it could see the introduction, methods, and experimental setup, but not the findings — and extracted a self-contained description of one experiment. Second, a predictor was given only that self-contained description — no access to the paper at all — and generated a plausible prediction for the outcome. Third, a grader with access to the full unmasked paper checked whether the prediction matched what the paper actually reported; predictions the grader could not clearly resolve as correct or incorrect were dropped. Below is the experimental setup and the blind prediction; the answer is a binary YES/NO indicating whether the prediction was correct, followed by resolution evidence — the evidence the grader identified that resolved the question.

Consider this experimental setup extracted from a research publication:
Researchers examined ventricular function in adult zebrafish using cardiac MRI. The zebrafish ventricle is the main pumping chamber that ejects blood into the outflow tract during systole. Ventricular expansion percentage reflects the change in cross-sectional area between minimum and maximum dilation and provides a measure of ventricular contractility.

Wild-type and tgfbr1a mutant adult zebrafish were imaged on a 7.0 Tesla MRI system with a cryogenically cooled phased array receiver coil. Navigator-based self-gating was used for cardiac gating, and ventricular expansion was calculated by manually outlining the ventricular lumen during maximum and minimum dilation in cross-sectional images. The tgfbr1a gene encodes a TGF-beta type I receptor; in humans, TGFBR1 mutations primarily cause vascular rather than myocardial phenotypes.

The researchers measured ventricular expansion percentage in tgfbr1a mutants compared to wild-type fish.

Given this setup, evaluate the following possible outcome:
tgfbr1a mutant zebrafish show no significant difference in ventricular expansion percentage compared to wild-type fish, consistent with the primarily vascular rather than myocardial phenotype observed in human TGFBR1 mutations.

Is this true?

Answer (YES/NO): YES